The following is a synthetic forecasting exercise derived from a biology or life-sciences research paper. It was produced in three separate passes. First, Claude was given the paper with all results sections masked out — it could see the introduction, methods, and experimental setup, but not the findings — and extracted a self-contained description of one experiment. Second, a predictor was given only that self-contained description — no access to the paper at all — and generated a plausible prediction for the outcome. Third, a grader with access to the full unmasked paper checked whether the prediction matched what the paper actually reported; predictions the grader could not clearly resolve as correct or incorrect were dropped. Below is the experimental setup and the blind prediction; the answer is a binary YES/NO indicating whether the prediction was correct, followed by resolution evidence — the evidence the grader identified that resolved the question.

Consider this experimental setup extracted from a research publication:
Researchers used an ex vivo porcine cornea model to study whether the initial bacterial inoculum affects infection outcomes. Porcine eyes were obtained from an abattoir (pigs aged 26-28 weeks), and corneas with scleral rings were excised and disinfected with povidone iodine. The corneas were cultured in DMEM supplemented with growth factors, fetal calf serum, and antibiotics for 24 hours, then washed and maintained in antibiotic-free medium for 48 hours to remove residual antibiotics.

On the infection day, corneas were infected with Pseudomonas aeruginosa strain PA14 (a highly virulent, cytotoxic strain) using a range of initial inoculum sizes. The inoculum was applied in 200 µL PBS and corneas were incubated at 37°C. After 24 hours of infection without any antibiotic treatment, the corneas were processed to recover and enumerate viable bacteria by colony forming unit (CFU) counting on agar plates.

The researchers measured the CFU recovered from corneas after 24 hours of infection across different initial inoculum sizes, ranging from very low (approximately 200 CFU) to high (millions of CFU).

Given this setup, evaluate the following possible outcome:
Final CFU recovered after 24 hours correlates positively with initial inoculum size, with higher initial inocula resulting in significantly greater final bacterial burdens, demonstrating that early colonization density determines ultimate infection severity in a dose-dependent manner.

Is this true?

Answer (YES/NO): NO